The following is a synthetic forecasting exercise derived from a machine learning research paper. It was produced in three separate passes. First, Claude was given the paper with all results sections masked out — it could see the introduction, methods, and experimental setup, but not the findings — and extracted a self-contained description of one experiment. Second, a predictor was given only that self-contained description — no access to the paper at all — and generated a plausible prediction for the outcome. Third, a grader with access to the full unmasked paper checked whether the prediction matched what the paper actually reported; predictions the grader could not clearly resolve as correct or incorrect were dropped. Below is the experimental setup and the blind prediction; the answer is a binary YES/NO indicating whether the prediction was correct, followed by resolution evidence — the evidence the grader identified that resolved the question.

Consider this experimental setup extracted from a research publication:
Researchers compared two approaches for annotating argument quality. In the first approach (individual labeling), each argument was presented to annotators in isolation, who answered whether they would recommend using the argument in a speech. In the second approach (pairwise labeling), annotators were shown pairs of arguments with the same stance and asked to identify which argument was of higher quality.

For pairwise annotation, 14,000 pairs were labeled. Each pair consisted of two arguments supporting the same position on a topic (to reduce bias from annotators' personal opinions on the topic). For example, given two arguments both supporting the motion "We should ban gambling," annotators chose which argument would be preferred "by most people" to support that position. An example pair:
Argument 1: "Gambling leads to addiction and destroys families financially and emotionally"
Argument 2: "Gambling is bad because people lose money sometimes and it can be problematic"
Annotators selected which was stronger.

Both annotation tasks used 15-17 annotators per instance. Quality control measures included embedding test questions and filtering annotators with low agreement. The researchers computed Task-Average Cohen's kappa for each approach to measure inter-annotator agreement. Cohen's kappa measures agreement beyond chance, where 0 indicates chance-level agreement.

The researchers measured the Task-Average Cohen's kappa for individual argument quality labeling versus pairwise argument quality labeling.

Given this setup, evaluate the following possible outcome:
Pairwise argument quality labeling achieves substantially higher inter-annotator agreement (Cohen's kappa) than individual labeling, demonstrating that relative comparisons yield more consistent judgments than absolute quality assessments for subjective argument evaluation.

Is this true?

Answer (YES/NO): YES